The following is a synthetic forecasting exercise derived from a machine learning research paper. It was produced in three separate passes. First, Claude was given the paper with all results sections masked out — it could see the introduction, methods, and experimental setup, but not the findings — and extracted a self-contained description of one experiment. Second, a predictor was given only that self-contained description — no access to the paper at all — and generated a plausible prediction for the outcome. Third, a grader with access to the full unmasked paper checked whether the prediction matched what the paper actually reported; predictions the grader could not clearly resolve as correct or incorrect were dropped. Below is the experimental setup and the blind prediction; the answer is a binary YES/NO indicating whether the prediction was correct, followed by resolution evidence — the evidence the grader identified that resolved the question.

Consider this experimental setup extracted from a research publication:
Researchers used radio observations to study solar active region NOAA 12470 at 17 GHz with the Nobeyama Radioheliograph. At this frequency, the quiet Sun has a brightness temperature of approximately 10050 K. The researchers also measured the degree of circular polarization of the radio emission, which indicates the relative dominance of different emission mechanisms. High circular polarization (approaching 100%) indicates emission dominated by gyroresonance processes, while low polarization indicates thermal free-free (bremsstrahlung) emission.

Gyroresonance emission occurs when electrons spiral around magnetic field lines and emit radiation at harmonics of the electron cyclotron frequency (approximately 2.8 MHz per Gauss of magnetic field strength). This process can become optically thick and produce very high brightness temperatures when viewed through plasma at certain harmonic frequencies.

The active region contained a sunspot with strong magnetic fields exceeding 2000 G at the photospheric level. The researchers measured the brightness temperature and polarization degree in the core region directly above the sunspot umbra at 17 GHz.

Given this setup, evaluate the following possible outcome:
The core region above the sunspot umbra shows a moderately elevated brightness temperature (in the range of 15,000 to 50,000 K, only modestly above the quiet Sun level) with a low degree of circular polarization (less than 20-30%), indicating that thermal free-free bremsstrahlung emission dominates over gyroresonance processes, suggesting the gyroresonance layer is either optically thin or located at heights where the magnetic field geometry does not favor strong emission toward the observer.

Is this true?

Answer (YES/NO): NO